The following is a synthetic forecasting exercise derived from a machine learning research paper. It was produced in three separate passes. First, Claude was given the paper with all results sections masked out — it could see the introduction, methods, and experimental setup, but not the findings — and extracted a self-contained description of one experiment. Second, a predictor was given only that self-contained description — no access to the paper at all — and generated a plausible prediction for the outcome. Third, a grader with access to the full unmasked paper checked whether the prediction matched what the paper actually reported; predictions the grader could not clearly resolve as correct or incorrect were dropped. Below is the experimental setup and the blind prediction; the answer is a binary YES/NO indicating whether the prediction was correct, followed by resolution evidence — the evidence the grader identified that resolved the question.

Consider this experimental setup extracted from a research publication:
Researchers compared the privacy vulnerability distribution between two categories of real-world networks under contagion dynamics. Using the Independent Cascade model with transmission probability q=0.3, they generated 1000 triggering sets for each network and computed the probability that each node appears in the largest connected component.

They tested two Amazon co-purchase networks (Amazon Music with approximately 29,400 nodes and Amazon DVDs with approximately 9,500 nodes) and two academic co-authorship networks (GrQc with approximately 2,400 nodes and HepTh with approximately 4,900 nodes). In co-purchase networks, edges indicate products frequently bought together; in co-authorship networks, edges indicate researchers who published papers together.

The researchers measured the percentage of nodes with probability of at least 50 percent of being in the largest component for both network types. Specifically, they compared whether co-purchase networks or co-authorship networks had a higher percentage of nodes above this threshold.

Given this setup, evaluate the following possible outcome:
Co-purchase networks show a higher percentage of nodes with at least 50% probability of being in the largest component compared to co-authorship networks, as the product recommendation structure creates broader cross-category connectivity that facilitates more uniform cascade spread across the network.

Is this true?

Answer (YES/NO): NO